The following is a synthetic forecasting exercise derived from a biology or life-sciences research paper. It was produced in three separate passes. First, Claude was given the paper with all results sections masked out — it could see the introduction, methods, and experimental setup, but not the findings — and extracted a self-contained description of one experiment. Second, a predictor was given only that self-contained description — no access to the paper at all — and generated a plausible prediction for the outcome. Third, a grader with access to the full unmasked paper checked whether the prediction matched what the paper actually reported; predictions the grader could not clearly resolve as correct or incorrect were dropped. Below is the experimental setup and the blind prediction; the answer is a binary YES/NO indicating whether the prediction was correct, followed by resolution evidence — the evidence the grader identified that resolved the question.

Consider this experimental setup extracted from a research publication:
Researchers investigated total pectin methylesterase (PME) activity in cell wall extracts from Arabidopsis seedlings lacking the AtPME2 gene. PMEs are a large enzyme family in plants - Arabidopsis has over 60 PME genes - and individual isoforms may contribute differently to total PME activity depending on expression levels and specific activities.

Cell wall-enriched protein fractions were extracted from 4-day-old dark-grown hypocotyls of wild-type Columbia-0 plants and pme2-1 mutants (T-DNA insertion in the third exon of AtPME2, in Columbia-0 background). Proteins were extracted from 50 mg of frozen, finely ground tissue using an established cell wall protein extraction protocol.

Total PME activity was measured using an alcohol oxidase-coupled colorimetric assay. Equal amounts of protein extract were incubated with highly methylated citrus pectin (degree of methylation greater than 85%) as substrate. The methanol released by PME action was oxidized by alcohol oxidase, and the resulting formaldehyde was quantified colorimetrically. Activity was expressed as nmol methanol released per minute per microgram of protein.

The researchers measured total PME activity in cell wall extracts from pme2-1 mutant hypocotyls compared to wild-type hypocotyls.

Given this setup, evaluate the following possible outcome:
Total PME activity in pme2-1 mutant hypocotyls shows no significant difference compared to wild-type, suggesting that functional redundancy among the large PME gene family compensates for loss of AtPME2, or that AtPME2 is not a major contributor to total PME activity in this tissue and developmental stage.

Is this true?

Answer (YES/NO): NO